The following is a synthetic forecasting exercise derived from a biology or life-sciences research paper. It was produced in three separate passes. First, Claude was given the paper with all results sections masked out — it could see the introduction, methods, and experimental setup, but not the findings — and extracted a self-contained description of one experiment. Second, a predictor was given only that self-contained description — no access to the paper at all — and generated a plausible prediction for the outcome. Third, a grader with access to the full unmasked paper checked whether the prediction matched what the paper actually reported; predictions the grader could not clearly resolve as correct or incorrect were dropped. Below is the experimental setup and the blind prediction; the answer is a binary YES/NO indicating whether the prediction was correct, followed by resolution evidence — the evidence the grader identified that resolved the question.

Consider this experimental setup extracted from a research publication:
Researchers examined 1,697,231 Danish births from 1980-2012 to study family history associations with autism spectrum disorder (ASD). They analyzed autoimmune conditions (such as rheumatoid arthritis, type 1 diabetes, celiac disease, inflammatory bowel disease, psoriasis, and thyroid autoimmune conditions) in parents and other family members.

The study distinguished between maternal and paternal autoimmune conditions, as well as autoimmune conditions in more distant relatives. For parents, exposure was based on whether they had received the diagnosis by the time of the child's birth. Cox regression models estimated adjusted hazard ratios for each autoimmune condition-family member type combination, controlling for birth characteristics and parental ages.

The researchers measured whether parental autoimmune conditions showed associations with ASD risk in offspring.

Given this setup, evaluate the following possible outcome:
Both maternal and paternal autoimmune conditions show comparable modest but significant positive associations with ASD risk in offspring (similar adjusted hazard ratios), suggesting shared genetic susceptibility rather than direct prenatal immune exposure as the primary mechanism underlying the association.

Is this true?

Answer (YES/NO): NO